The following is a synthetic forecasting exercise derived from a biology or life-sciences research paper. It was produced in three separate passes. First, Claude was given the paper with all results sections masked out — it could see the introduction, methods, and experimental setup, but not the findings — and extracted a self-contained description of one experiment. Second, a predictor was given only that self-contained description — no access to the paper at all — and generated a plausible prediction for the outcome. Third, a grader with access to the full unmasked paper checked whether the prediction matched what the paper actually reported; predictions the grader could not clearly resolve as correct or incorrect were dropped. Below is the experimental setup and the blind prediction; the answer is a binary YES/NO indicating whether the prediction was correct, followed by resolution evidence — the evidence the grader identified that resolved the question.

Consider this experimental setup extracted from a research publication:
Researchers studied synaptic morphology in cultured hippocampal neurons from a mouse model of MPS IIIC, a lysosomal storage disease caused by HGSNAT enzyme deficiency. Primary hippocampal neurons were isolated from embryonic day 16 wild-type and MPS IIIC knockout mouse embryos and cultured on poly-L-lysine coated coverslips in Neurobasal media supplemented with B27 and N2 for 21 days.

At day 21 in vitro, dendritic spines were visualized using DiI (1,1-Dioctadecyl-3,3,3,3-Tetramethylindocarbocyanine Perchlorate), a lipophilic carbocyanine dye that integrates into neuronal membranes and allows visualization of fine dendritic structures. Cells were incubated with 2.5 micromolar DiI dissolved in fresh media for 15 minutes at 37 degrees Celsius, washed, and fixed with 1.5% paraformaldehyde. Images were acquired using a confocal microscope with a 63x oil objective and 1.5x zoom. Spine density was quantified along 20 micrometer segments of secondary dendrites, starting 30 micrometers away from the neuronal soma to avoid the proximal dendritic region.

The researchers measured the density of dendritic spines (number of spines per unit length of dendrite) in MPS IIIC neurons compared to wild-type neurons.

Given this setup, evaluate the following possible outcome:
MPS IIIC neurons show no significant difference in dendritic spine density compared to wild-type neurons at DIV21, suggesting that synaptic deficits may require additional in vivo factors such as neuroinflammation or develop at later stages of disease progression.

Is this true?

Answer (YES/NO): YES